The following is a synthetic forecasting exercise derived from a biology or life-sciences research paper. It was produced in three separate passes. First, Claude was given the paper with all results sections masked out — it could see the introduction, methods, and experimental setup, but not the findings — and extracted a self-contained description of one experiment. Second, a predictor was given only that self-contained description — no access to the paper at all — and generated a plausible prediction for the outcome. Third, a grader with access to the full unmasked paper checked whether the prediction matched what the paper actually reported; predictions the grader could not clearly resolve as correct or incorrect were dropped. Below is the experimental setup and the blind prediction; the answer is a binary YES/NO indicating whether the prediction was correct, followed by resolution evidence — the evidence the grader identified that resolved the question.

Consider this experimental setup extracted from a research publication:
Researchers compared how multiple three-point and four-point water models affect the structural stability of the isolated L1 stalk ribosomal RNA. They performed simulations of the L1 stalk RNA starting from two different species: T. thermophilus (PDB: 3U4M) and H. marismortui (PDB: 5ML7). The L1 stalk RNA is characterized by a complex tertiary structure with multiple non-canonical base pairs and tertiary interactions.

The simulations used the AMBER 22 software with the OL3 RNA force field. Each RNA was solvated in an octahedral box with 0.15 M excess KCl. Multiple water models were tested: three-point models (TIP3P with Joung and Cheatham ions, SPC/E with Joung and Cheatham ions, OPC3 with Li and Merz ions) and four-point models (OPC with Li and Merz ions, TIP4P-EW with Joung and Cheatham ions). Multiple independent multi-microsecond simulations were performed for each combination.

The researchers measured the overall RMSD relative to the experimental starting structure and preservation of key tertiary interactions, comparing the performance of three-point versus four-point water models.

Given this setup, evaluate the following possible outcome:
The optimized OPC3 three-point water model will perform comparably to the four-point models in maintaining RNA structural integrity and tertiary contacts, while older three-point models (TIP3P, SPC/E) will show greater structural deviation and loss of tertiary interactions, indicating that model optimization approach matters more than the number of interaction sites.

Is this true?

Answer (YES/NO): NO